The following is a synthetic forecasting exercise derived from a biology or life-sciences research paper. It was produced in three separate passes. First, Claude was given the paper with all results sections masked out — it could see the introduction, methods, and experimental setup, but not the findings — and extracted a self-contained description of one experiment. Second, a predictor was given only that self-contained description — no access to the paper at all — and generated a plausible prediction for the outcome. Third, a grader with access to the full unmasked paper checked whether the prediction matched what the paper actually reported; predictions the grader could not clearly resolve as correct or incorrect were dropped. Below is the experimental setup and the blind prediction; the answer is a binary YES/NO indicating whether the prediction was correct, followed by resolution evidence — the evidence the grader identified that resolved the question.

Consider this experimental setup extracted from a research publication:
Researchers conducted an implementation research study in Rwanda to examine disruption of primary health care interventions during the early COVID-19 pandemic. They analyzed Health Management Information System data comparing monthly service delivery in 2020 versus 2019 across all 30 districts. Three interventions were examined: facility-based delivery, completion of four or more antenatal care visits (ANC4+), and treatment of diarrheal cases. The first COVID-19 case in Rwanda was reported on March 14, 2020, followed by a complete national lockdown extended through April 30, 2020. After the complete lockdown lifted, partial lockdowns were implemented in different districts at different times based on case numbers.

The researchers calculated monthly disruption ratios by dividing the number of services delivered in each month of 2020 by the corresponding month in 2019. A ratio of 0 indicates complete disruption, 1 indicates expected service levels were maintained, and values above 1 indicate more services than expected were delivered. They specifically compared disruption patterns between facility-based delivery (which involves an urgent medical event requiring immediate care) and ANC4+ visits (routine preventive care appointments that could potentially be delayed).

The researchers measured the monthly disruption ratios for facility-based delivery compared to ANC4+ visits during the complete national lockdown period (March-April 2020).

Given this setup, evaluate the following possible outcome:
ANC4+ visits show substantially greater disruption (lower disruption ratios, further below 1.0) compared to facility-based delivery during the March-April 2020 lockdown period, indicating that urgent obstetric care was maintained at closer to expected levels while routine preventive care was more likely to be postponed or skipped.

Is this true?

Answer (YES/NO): NO